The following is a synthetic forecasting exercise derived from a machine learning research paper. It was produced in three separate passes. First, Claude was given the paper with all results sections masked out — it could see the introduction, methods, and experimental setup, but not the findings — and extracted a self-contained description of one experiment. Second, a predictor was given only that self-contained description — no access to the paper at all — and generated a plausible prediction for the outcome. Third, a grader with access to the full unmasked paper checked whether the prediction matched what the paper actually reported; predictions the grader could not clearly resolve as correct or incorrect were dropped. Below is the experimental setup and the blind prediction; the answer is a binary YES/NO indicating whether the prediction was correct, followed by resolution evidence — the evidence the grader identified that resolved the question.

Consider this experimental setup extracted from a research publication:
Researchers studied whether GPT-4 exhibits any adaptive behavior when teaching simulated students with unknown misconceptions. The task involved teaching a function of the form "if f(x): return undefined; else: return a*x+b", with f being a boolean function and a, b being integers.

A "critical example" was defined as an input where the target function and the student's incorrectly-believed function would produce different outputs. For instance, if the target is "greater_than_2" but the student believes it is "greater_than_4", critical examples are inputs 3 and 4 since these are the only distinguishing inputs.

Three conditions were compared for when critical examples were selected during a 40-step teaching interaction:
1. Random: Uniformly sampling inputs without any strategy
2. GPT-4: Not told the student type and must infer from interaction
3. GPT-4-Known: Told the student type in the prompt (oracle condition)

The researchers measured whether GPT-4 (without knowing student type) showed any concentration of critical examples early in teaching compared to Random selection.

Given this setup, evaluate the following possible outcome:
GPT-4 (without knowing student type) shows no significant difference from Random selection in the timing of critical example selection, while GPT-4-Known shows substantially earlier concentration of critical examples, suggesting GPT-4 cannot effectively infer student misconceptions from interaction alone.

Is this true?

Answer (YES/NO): NO